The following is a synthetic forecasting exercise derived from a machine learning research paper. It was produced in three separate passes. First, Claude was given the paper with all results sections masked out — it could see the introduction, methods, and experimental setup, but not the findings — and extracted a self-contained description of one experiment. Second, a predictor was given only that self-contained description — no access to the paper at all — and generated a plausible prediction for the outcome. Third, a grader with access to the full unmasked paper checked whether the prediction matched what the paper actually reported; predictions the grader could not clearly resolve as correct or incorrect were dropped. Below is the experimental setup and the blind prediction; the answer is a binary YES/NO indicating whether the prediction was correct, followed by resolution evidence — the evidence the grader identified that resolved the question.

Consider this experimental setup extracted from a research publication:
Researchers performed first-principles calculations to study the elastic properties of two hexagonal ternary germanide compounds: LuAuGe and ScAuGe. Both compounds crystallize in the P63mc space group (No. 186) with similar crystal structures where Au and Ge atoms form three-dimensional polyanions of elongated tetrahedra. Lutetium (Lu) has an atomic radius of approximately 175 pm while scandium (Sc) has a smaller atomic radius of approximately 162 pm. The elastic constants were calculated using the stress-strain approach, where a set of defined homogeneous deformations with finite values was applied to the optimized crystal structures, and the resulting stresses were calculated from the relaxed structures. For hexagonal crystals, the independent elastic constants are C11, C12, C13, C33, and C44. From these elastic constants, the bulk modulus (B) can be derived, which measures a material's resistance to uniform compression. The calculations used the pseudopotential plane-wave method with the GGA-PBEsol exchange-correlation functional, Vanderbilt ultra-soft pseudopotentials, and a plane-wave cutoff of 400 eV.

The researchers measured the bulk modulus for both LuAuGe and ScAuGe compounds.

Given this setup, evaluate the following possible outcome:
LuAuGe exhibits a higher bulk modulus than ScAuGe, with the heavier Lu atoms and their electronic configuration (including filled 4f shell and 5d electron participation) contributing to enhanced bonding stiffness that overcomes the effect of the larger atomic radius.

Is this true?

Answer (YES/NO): NO